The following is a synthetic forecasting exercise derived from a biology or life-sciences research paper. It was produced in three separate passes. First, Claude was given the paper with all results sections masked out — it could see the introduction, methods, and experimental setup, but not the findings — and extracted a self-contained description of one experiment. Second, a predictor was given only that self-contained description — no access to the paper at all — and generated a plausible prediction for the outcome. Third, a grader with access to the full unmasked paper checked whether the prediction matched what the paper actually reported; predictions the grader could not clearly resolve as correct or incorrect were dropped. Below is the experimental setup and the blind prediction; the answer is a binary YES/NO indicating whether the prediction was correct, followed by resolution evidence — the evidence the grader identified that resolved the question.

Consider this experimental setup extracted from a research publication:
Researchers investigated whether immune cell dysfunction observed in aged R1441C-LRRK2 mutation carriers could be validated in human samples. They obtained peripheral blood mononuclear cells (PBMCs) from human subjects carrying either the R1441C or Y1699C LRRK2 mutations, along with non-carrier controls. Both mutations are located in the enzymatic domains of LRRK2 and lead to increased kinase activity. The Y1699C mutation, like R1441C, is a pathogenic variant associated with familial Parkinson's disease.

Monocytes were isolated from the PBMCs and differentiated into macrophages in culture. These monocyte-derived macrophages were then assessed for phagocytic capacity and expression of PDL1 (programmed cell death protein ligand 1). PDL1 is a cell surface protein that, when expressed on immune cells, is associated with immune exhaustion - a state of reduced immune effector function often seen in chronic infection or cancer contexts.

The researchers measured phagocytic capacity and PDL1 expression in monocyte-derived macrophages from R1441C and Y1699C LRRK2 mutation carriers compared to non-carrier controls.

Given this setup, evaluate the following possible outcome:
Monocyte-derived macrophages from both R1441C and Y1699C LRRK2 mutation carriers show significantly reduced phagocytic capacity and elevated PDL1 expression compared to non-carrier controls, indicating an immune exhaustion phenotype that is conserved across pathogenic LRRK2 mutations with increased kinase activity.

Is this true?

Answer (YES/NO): YES